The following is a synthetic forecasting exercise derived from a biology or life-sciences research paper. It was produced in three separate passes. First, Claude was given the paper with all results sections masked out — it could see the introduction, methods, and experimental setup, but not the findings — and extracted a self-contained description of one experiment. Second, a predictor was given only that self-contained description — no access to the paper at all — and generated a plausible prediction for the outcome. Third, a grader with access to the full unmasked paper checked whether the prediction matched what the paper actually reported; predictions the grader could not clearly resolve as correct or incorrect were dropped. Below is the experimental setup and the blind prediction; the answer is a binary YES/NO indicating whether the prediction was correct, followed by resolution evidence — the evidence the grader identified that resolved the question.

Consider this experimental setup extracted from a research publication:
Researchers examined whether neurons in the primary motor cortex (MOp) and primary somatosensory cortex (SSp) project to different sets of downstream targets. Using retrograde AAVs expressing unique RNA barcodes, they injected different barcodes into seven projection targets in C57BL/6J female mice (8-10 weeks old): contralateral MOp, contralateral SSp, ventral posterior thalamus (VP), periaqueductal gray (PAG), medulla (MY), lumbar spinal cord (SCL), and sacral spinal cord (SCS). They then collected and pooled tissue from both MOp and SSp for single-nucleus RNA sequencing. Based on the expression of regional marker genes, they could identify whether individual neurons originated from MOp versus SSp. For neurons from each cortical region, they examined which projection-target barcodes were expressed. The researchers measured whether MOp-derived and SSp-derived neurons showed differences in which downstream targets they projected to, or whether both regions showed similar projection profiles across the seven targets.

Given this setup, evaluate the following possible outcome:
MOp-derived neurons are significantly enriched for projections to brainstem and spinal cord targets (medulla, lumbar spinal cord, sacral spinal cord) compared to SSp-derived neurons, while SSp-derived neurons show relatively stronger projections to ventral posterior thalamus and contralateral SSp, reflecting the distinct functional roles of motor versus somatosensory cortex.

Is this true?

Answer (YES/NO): NO